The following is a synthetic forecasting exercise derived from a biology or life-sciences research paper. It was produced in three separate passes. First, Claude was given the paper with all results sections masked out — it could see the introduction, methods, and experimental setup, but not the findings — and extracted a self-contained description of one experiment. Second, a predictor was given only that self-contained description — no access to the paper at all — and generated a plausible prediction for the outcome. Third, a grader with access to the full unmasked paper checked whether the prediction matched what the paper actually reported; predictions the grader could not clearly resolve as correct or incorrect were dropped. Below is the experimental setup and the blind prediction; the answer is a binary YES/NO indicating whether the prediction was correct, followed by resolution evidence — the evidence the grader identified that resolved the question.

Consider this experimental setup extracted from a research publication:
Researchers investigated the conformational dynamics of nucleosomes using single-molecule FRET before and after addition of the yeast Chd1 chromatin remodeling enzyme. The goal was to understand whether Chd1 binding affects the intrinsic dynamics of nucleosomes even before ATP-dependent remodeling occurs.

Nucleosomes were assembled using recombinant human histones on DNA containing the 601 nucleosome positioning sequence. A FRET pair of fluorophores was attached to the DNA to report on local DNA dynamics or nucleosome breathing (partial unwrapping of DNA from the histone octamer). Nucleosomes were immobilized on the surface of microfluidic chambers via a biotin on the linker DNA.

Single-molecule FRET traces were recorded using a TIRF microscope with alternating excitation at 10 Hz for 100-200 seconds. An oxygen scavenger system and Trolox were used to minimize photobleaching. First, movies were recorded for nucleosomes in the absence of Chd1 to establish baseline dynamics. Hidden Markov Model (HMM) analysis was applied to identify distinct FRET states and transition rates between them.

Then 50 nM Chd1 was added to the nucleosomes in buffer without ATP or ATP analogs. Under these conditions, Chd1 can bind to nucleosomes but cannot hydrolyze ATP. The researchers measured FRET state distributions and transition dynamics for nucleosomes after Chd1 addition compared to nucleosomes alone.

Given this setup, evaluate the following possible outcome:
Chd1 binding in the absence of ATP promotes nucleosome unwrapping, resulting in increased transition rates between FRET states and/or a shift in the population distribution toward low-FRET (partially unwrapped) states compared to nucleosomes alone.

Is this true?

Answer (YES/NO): YES